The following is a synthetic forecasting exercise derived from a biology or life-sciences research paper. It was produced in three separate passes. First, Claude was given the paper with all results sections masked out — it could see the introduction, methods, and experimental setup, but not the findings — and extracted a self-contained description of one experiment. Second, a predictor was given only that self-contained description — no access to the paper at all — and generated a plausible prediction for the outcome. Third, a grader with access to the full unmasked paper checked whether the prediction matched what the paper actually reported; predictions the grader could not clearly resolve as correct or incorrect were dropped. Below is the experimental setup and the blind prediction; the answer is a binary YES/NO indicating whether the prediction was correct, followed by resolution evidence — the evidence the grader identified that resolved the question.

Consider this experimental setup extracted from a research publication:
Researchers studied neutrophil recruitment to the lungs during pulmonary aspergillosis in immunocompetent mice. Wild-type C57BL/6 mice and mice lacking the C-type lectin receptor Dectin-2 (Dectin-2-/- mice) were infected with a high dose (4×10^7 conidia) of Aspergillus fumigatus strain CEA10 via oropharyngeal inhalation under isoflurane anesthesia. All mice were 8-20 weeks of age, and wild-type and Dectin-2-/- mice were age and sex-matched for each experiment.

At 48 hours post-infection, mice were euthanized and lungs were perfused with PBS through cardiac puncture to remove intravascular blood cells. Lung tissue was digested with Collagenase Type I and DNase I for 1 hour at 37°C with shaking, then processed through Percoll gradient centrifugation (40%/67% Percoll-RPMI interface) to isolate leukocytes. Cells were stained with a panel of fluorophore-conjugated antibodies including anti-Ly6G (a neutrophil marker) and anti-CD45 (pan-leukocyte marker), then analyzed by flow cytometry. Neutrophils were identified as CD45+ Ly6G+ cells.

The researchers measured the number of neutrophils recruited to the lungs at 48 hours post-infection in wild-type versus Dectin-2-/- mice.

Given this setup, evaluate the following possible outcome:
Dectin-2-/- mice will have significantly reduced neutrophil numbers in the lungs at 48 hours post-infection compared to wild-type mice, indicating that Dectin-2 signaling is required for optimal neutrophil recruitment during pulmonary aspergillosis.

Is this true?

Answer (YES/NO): NO